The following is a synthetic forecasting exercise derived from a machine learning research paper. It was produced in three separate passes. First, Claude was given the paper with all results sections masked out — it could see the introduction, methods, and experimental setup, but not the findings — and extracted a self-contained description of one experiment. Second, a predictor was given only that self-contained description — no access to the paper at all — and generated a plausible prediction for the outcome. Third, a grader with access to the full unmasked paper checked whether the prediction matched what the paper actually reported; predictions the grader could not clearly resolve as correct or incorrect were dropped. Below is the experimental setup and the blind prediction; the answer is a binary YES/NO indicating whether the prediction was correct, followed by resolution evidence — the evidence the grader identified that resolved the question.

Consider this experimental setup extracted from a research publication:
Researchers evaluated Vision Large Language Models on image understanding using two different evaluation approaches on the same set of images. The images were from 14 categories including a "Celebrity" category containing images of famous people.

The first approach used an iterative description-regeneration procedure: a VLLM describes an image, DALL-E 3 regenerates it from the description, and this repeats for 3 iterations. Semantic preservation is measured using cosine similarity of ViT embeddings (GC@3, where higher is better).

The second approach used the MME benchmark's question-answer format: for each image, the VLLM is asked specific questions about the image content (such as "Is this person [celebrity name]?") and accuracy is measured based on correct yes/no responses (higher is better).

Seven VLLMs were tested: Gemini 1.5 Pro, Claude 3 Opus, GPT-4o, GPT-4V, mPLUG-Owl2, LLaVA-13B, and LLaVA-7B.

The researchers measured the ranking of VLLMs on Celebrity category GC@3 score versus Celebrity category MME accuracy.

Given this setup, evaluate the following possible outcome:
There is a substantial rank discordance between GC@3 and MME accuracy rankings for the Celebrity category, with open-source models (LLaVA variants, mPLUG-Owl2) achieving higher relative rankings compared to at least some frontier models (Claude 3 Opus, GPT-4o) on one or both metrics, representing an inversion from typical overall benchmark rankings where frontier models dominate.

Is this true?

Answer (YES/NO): YES